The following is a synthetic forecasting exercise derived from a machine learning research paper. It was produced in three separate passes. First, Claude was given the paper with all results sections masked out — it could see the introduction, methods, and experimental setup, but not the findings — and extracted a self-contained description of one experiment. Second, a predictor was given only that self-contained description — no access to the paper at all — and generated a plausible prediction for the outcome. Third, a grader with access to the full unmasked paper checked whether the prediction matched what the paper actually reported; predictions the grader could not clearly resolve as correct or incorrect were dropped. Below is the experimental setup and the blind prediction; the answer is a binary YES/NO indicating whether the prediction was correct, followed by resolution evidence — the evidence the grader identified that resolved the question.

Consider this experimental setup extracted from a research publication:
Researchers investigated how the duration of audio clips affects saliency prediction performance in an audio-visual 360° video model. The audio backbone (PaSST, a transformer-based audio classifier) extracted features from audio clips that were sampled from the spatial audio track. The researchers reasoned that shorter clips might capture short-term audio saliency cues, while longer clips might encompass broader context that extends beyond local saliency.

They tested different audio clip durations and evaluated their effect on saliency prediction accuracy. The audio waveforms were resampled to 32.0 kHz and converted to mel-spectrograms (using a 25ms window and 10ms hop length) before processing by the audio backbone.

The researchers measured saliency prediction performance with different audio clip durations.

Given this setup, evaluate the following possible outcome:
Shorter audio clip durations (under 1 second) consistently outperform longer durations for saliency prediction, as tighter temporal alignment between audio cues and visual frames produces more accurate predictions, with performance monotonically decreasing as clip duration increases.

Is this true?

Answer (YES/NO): NO